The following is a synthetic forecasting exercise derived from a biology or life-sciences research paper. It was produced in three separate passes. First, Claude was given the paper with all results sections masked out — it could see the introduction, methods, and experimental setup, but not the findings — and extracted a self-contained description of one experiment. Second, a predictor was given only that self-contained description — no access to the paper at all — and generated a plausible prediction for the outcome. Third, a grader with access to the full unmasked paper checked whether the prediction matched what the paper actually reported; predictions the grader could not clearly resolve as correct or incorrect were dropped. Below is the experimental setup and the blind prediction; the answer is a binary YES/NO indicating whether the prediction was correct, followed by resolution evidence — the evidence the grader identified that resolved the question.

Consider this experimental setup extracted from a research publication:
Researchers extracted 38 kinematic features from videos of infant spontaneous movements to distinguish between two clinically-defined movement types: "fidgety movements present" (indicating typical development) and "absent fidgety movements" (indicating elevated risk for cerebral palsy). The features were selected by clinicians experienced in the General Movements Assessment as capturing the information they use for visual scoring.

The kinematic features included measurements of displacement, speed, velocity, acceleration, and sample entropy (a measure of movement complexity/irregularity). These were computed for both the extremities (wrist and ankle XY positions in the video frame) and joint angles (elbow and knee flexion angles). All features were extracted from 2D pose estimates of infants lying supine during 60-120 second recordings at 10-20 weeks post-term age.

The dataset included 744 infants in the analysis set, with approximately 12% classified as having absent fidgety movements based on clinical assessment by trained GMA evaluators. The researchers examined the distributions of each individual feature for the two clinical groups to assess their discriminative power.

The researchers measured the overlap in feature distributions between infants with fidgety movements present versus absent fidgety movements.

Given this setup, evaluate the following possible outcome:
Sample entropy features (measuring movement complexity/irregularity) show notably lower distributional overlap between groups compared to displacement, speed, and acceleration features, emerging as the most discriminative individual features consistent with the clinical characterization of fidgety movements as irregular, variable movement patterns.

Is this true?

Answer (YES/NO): NO